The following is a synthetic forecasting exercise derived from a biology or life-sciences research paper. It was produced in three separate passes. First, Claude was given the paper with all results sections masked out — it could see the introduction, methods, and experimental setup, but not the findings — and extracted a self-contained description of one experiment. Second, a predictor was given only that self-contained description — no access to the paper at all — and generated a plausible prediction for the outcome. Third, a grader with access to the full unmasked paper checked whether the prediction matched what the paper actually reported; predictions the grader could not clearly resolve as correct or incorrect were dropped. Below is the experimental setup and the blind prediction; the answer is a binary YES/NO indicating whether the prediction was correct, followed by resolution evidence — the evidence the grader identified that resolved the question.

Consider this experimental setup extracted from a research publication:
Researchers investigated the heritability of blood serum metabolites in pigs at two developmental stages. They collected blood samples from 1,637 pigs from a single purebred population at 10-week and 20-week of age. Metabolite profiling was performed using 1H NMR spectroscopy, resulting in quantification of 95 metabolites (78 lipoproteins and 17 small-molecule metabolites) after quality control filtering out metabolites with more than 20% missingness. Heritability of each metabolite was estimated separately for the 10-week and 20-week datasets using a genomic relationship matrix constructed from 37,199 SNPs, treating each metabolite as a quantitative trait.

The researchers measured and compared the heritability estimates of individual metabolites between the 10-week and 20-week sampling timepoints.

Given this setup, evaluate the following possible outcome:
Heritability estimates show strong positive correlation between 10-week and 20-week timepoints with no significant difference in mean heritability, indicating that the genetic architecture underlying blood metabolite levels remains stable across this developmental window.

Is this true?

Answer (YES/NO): NO